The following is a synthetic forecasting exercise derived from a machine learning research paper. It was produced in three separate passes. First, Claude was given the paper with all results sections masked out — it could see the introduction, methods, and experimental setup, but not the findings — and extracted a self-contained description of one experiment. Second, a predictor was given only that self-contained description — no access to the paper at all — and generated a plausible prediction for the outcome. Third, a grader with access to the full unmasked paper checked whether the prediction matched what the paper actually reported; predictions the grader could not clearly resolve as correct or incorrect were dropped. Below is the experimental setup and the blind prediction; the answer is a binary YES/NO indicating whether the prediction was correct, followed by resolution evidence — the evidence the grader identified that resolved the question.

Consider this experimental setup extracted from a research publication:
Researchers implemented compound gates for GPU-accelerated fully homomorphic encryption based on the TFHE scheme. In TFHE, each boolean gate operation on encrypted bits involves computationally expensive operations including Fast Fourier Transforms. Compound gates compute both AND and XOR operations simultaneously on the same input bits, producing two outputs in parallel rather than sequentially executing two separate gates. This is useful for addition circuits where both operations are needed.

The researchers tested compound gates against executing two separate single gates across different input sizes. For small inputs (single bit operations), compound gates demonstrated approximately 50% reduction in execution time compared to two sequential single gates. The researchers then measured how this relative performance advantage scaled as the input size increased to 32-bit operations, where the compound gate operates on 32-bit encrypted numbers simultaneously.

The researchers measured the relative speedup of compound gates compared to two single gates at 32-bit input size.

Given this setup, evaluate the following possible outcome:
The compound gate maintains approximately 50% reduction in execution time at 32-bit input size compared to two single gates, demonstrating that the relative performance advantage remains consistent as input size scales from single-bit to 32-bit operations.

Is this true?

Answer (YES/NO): NO